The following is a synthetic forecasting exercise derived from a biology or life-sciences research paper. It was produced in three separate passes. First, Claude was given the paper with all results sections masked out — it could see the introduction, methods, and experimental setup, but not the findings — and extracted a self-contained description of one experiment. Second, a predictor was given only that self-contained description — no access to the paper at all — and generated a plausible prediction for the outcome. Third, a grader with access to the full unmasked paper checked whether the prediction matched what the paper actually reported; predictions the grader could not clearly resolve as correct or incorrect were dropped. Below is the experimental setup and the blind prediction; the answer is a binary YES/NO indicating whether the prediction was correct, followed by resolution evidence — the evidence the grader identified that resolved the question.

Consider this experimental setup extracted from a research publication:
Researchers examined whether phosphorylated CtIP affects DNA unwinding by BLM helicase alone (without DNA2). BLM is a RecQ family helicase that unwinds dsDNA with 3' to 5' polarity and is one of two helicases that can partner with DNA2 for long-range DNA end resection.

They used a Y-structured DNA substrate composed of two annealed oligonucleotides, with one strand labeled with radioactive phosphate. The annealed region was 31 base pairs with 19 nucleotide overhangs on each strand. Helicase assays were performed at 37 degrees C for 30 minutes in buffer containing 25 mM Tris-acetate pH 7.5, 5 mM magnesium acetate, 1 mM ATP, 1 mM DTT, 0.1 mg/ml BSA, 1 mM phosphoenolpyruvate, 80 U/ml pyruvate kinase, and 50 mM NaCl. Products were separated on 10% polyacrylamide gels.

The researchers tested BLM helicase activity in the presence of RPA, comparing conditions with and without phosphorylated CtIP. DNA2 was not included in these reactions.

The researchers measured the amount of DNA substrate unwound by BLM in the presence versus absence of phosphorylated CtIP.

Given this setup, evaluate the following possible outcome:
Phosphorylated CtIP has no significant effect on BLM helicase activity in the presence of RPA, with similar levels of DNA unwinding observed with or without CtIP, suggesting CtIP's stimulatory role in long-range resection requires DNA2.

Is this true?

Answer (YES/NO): NO